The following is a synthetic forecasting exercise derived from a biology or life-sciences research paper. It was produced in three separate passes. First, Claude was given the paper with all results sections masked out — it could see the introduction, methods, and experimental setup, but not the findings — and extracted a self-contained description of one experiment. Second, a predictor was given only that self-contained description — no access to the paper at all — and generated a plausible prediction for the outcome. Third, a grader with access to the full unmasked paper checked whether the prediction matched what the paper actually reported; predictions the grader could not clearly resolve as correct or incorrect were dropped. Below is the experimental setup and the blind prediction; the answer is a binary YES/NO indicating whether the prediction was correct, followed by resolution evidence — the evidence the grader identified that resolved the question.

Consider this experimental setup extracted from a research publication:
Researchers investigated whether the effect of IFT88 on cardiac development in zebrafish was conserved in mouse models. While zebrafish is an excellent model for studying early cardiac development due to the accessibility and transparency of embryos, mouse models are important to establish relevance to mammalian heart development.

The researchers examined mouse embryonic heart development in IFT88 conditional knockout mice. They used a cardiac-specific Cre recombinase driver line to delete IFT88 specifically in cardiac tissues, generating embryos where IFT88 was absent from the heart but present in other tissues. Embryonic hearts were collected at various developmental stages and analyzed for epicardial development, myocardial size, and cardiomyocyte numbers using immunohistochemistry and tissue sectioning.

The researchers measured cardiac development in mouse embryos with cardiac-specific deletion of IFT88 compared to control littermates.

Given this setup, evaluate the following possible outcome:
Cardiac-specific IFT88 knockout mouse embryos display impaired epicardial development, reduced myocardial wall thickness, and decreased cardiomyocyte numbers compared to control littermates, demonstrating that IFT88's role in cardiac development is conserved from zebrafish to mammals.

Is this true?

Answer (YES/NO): NO